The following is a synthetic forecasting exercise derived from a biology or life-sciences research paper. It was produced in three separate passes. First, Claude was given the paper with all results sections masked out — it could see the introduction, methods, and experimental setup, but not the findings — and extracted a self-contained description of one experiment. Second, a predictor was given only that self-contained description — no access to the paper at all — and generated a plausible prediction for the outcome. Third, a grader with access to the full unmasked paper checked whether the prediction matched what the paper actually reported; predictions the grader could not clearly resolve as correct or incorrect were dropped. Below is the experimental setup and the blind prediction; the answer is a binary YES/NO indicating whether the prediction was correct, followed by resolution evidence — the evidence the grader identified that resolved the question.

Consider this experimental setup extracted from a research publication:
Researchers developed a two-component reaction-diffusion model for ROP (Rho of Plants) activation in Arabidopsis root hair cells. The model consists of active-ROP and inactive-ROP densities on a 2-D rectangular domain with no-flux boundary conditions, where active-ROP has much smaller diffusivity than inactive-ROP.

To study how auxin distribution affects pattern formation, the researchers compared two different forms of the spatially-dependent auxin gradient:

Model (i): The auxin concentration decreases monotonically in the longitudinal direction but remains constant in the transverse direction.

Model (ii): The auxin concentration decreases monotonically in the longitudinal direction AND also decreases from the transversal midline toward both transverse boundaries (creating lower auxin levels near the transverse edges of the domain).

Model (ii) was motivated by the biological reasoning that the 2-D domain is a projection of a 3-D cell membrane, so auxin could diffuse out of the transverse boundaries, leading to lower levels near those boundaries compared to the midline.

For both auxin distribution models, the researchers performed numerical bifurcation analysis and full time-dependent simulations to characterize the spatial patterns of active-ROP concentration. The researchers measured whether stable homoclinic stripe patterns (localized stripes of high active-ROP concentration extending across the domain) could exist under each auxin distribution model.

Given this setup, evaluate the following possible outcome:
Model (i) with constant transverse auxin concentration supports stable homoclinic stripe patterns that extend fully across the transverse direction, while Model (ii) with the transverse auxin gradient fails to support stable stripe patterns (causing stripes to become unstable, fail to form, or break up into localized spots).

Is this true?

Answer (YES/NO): NO